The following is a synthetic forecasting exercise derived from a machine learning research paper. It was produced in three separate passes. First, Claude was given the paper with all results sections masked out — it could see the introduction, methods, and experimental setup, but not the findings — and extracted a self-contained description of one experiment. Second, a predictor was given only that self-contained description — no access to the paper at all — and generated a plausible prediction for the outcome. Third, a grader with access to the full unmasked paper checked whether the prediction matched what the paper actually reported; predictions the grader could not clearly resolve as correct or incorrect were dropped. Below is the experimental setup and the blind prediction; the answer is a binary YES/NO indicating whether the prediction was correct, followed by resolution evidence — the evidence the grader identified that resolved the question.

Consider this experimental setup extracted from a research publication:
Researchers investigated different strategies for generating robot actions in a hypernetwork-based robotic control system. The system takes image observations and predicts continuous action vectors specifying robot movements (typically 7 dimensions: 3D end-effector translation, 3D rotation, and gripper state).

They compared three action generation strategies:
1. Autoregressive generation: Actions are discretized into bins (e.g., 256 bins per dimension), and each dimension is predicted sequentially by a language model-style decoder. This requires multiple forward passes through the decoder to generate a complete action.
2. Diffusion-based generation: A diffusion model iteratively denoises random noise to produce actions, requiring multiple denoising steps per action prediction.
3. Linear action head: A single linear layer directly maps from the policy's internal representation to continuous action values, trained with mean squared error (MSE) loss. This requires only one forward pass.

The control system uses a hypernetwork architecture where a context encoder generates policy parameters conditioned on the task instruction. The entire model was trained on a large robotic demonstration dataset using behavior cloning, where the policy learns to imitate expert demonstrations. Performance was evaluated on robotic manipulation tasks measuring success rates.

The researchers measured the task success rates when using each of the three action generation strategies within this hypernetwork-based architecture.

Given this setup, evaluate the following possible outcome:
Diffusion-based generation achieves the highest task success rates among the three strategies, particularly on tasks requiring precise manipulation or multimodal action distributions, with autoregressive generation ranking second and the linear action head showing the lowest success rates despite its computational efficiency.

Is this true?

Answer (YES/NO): NO